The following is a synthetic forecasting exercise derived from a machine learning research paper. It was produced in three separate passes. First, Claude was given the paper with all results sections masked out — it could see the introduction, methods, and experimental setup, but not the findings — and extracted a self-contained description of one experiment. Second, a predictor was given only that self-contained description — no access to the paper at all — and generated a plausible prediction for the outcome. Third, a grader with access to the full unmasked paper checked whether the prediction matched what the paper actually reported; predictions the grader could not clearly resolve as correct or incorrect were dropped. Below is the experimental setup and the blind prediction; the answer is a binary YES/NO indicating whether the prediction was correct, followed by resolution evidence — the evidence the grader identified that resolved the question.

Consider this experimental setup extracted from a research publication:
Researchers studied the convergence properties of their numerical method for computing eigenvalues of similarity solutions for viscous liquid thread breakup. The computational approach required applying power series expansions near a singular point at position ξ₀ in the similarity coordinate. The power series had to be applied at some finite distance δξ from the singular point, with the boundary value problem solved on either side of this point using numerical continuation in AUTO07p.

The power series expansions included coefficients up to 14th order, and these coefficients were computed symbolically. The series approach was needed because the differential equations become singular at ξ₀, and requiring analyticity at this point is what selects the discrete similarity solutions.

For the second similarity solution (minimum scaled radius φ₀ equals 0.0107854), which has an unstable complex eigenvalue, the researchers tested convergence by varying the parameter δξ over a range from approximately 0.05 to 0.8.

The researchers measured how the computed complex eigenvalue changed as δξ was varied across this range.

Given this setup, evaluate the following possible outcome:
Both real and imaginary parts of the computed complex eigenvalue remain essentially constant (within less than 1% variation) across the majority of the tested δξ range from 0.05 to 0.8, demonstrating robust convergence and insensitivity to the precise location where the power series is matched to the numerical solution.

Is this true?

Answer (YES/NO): NO